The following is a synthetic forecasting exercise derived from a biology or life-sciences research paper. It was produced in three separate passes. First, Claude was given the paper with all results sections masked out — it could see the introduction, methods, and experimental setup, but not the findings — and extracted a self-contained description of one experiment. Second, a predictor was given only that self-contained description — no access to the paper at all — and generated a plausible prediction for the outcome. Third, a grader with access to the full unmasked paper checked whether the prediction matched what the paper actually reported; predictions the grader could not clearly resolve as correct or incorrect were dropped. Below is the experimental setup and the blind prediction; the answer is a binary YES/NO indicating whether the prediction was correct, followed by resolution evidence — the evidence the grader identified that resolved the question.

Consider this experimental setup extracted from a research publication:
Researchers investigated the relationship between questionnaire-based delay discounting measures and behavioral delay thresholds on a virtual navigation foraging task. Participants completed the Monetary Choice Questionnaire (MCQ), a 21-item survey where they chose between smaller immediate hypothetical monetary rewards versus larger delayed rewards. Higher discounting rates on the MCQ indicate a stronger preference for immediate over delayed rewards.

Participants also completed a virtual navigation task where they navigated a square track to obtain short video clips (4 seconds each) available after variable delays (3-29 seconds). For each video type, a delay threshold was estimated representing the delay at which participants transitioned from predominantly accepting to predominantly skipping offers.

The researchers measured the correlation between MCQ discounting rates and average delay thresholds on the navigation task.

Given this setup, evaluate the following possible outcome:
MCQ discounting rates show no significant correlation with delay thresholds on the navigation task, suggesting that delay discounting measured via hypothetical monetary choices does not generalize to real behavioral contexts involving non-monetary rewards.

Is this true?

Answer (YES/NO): YES